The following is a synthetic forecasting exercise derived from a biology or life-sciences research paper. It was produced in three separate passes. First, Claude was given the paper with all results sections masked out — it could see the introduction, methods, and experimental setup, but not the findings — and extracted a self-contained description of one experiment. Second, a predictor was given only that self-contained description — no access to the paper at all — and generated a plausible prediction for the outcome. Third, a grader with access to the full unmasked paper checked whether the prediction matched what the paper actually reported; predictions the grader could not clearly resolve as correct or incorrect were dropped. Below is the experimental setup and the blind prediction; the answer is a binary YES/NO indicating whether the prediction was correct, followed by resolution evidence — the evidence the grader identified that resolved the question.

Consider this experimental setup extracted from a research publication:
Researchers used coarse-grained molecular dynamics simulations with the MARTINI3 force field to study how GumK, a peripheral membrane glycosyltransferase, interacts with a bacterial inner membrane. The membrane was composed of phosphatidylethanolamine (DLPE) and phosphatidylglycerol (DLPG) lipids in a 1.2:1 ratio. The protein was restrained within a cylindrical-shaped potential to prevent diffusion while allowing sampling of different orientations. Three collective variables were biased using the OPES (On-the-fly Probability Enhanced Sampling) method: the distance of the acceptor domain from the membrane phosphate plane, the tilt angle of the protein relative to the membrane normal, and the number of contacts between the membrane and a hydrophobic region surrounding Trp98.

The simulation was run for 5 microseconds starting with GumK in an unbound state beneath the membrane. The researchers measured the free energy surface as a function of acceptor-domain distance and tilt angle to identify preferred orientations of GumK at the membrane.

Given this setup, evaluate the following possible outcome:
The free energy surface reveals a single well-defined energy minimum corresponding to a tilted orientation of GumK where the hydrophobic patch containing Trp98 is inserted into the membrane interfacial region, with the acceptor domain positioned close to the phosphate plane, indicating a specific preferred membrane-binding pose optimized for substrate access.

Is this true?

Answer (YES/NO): NO